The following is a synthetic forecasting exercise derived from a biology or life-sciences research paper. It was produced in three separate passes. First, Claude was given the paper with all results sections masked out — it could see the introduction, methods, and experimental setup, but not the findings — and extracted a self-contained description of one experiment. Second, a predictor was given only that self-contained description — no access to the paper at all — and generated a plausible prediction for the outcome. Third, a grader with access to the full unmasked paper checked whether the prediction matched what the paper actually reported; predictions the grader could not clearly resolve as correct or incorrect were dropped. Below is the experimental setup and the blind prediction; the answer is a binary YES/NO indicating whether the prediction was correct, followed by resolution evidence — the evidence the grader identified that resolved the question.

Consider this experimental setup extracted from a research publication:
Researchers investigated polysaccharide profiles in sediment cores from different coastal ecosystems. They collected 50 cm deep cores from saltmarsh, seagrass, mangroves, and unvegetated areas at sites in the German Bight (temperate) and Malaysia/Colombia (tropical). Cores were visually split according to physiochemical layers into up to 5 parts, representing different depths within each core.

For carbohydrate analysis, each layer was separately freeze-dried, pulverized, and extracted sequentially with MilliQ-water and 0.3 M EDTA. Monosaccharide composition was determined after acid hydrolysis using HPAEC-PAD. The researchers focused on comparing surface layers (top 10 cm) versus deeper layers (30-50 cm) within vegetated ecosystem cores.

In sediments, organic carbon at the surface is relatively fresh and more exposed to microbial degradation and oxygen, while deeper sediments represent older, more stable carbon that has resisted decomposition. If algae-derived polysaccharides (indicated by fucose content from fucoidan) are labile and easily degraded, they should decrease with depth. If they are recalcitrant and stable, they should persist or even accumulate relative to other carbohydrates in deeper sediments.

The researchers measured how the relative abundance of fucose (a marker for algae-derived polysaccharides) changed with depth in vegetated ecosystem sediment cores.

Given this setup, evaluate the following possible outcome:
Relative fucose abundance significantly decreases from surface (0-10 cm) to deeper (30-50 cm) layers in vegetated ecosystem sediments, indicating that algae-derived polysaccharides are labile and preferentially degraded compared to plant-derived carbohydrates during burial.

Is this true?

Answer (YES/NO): NO